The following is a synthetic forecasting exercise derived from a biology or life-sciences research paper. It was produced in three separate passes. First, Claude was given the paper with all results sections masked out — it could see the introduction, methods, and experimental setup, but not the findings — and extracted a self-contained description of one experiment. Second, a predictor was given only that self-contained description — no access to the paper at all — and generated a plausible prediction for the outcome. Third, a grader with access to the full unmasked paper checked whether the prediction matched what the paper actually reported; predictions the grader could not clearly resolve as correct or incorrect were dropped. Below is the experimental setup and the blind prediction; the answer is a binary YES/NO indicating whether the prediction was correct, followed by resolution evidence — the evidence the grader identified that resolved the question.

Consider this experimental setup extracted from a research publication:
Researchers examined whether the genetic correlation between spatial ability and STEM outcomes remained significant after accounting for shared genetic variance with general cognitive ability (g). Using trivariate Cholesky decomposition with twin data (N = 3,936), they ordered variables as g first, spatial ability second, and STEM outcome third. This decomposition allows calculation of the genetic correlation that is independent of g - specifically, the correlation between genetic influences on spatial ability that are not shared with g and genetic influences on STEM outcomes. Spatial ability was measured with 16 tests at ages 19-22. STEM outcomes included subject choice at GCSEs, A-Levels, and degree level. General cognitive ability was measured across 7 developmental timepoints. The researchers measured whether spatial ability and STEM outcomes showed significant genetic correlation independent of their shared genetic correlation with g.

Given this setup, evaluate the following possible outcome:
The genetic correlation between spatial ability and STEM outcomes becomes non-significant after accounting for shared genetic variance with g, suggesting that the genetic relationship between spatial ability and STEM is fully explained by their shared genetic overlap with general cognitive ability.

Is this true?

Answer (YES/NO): NO